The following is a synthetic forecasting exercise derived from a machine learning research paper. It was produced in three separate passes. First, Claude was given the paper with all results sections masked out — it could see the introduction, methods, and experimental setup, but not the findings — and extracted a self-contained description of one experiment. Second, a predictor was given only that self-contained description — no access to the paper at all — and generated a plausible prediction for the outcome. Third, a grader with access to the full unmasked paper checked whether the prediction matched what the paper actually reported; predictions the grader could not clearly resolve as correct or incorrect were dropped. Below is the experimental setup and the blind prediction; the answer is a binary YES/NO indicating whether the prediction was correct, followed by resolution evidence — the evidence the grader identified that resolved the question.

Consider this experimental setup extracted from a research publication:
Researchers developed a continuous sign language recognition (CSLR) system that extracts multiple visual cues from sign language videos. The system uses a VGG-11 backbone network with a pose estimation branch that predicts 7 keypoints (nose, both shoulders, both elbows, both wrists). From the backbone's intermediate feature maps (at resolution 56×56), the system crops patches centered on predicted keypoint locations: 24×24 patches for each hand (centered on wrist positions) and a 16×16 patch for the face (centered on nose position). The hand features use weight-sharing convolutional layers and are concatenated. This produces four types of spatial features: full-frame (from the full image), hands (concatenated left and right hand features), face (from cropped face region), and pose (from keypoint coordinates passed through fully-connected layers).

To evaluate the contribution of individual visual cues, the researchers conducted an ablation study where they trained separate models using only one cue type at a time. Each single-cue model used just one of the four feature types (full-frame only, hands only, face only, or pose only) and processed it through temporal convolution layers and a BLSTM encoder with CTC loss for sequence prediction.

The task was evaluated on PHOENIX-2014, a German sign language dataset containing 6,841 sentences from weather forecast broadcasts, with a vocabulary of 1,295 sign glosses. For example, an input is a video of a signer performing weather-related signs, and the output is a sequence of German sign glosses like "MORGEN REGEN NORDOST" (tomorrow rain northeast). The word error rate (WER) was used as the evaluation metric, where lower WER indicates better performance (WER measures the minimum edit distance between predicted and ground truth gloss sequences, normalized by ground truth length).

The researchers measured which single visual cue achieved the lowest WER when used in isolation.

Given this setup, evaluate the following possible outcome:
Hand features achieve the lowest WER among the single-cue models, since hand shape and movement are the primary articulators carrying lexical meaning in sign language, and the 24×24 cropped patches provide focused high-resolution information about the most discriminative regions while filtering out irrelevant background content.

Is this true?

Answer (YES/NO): NO